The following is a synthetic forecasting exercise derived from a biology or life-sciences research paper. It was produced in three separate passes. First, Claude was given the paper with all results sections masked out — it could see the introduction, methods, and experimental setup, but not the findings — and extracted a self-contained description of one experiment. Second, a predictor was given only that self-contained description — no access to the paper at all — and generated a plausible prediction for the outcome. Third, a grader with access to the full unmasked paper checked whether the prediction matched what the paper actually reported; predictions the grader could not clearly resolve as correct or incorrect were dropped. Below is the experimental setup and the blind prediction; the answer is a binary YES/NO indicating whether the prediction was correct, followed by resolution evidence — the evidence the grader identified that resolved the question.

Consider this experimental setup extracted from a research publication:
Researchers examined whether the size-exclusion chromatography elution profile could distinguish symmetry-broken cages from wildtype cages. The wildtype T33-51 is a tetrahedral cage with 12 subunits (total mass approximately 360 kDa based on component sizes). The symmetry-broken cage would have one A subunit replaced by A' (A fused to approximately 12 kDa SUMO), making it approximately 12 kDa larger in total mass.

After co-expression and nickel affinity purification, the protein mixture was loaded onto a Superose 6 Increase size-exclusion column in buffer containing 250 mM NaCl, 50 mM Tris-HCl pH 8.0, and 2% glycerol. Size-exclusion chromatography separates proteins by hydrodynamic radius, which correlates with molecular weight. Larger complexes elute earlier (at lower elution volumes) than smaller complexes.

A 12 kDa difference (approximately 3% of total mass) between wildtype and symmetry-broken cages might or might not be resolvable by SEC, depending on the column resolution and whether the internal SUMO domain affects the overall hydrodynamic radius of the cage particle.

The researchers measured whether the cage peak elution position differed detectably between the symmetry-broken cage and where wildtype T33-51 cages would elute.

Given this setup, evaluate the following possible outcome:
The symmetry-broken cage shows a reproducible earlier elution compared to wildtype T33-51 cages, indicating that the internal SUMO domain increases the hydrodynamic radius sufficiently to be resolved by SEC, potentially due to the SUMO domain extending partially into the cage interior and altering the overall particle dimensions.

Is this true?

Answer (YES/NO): NO